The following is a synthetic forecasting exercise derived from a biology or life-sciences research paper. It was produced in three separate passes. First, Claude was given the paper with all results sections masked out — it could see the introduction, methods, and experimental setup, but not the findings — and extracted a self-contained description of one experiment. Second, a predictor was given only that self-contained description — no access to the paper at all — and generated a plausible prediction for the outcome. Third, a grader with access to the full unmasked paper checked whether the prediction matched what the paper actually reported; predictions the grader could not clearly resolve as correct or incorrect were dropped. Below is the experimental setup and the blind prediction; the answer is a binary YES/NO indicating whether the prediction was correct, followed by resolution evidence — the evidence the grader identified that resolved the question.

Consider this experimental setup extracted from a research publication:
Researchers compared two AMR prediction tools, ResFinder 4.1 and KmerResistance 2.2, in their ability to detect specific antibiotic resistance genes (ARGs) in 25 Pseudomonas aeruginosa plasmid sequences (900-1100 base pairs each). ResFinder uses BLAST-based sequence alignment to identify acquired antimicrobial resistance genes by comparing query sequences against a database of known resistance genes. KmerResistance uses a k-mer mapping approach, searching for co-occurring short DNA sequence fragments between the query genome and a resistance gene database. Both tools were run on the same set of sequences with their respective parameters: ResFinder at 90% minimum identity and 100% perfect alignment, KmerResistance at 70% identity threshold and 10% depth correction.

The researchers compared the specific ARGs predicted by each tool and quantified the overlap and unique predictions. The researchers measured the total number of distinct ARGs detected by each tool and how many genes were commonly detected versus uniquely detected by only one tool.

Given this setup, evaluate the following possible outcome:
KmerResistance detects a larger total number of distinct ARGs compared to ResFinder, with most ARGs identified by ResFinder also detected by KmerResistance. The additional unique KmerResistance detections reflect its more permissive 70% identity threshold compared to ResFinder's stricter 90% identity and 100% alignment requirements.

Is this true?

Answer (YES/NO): YES